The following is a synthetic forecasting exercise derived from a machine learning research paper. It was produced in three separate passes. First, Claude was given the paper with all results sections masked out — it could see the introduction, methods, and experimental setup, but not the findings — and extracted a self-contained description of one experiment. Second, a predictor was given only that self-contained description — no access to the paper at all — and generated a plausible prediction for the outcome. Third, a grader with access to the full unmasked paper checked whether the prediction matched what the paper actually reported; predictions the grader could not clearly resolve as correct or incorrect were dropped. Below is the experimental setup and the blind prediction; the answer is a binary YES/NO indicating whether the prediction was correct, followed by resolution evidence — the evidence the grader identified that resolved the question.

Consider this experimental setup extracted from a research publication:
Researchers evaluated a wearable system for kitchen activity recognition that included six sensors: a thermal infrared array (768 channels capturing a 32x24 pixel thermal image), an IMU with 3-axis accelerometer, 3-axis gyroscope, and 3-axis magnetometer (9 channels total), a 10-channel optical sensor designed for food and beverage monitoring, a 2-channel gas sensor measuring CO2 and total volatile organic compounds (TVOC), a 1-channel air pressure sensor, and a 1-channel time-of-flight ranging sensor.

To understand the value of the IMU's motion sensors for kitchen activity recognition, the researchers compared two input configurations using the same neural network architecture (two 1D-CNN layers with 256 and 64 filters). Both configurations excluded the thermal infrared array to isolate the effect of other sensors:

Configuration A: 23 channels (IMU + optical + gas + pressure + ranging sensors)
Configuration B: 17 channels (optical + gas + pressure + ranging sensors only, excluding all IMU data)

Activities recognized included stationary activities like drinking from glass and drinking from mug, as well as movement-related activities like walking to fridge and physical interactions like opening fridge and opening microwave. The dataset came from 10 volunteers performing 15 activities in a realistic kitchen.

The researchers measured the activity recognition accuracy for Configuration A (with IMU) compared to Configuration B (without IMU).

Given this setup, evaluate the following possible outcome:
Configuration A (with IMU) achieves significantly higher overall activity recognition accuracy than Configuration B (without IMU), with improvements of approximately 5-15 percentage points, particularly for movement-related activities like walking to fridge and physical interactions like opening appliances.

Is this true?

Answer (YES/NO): NO